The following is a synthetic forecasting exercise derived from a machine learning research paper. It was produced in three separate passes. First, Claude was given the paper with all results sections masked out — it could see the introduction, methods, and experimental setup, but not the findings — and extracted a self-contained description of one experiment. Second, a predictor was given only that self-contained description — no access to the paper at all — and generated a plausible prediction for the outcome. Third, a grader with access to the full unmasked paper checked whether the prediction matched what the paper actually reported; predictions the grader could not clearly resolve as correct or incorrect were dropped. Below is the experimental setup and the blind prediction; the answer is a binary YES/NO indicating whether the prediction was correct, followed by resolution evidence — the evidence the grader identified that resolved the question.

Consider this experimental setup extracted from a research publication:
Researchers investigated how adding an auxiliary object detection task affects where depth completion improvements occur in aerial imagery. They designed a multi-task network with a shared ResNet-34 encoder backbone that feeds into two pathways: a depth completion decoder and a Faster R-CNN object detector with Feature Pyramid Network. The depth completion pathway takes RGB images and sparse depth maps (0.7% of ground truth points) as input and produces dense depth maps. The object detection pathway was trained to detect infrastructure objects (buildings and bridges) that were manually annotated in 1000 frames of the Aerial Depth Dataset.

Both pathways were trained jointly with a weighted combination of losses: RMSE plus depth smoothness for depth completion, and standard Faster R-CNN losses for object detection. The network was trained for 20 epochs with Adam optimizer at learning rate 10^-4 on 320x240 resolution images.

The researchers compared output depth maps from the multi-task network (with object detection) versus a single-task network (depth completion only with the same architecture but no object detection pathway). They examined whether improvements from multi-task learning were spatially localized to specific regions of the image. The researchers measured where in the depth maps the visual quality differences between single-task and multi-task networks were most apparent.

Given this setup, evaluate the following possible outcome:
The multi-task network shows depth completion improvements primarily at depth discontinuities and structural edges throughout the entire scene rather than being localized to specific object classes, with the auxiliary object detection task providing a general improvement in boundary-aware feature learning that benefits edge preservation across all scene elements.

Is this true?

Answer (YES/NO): NO